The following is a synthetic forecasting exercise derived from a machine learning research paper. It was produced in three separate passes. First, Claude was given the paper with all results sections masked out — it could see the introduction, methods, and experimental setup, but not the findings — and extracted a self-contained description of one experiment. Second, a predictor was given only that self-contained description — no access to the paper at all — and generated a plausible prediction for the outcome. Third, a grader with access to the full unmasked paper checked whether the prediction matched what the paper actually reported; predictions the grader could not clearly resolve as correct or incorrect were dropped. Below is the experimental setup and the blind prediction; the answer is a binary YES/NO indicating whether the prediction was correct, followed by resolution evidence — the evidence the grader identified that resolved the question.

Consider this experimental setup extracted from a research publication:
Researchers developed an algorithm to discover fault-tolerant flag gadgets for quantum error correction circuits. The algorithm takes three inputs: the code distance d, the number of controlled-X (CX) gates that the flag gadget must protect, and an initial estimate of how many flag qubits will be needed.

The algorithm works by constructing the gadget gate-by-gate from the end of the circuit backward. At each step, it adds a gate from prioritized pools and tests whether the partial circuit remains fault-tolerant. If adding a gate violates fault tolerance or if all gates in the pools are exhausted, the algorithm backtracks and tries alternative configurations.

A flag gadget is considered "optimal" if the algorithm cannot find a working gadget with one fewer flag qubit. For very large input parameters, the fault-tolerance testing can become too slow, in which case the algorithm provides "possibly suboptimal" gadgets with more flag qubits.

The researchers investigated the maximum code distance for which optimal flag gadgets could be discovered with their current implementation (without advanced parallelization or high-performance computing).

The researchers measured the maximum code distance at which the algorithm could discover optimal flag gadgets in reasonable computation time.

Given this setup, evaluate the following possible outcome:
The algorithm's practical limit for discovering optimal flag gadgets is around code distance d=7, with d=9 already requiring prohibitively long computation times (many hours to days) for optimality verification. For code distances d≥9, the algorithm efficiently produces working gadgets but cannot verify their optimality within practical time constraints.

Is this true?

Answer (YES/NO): NO